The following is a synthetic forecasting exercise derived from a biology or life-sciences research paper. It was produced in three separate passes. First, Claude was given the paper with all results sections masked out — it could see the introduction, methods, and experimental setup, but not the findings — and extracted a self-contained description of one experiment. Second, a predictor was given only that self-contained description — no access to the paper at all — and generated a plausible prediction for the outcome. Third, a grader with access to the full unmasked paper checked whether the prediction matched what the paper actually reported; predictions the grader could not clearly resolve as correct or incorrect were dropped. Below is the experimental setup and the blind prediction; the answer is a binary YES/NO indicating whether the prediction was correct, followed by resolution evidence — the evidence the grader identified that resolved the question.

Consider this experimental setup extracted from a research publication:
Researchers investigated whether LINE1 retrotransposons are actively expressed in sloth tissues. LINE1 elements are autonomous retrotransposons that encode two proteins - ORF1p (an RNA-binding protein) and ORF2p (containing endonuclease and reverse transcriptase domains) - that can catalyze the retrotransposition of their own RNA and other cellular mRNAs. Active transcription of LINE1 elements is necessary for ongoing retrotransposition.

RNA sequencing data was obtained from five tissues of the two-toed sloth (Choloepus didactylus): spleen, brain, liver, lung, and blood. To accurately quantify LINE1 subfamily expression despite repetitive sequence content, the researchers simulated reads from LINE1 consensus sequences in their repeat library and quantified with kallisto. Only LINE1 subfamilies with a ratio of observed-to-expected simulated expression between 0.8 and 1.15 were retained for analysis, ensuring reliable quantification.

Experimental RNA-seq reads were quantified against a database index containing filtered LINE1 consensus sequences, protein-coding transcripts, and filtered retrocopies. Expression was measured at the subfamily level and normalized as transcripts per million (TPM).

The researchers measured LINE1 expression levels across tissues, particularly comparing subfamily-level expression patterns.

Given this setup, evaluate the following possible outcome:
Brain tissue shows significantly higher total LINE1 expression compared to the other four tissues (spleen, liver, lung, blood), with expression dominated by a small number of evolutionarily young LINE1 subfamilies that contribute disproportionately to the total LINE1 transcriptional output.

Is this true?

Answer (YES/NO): NO